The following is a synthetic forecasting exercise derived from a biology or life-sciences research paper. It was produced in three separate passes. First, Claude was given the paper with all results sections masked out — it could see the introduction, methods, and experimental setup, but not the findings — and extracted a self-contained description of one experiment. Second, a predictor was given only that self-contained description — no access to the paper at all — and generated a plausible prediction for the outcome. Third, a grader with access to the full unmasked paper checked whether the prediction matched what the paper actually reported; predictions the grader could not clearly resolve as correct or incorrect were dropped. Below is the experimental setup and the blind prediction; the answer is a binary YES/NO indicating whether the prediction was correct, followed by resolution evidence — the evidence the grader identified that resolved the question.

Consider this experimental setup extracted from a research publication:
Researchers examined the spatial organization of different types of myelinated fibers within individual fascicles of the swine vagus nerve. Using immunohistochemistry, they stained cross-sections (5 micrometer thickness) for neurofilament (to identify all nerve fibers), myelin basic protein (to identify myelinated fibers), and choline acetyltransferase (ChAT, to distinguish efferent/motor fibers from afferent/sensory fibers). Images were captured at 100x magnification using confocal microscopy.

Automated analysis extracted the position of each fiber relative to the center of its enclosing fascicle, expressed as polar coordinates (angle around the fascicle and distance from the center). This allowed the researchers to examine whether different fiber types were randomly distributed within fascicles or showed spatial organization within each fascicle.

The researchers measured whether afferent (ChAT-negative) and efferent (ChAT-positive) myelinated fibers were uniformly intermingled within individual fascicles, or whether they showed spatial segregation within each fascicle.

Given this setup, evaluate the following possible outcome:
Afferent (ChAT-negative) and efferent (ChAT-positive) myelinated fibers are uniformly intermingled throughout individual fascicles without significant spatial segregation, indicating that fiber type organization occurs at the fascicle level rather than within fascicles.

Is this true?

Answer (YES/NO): NO